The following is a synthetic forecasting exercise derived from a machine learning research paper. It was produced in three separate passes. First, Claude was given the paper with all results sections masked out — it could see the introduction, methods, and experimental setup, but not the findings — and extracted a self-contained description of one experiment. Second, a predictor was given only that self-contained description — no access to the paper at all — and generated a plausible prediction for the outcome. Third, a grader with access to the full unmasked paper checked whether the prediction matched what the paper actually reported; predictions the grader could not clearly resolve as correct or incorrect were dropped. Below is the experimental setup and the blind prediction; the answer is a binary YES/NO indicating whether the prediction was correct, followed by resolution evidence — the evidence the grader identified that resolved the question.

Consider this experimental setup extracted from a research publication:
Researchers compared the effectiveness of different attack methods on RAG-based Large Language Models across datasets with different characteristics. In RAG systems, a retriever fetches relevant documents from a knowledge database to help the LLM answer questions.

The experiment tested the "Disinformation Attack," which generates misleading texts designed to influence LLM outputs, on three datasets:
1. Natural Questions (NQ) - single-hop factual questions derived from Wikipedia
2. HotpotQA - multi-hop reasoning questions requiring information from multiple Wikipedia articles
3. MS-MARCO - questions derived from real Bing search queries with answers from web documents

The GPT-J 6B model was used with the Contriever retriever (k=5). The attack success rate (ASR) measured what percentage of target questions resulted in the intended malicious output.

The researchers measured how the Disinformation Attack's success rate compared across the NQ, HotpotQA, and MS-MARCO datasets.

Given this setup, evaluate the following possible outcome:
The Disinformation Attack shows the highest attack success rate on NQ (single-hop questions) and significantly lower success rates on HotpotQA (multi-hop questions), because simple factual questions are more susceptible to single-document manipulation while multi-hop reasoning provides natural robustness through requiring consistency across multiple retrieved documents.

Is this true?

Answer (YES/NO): NO